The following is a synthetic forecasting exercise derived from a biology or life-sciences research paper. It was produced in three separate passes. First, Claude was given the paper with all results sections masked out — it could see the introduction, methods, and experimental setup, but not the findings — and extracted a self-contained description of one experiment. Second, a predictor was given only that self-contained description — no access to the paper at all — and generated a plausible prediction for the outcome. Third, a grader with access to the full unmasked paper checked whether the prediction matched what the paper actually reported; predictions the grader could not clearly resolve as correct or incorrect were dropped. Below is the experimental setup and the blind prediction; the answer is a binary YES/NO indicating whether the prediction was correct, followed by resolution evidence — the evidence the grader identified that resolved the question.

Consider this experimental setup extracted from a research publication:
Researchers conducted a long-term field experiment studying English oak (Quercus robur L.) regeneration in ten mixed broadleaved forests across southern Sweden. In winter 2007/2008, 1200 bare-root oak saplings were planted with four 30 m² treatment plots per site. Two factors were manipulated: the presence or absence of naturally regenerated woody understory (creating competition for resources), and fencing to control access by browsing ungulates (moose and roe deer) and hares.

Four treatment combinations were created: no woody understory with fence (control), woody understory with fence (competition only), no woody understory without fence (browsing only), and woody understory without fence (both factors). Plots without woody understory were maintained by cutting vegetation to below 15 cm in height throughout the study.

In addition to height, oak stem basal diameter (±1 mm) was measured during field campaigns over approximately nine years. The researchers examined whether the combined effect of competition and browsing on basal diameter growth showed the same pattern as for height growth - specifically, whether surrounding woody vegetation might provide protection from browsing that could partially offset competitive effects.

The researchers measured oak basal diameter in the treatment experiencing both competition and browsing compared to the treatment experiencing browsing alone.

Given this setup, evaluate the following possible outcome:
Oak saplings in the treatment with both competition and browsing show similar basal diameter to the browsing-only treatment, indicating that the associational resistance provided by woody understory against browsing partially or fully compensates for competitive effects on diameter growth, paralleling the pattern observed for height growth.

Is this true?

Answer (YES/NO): NO